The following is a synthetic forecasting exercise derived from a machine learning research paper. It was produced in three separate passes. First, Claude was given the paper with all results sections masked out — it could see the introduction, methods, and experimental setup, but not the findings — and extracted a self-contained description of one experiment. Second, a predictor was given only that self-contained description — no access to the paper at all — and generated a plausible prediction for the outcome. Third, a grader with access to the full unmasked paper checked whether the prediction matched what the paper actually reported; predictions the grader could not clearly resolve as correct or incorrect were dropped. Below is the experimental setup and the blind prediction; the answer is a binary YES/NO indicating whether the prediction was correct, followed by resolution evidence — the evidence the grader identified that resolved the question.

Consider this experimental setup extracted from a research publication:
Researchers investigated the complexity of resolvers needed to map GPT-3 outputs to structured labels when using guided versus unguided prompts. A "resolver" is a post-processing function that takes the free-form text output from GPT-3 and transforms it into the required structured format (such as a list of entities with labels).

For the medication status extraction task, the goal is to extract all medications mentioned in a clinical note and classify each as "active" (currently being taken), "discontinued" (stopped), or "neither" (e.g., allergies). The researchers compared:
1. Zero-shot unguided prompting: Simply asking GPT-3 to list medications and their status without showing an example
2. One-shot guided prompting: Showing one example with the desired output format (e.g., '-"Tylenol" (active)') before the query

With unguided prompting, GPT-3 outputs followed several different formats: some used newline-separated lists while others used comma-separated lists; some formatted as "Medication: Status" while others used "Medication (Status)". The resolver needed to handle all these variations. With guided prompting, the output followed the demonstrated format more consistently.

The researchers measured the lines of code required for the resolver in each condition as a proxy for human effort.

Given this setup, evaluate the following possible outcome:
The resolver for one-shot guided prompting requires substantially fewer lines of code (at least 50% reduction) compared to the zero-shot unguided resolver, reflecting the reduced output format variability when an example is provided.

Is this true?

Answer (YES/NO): YES